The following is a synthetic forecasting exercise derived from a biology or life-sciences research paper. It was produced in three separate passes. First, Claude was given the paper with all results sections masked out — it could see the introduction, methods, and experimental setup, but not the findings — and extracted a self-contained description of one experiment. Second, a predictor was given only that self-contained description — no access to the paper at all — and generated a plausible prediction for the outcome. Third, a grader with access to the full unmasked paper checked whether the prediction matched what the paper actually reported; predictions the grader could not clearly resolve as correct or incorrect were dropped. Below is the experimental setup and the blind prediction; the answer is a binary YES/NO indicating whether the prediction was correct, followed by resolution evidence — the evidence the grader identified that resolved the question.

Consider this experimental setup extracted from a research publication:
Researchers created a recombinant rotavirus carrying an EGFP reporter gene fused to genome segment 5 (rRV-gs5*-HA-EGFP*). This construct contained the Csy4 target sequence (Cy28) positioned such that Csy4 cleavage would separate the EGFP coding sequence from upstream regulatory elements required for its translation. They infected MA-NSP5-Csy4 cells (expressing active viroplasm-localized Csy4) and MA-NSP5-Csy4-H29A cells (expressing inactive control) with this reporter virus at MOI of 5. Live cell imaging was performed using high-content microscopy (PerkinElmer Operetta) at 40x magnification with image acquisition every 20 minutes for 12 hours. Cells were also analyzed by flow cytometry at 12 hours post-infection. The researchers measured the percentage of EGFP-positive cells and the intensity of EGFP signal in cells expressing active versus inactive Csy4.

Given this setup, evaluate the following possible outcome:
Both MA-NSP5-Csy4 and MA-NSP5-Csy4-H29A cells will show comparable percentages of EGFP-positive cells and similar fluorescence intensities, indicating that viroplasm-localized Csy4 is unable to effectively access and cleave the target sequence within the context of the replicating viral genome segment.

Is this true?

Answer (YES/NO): NO